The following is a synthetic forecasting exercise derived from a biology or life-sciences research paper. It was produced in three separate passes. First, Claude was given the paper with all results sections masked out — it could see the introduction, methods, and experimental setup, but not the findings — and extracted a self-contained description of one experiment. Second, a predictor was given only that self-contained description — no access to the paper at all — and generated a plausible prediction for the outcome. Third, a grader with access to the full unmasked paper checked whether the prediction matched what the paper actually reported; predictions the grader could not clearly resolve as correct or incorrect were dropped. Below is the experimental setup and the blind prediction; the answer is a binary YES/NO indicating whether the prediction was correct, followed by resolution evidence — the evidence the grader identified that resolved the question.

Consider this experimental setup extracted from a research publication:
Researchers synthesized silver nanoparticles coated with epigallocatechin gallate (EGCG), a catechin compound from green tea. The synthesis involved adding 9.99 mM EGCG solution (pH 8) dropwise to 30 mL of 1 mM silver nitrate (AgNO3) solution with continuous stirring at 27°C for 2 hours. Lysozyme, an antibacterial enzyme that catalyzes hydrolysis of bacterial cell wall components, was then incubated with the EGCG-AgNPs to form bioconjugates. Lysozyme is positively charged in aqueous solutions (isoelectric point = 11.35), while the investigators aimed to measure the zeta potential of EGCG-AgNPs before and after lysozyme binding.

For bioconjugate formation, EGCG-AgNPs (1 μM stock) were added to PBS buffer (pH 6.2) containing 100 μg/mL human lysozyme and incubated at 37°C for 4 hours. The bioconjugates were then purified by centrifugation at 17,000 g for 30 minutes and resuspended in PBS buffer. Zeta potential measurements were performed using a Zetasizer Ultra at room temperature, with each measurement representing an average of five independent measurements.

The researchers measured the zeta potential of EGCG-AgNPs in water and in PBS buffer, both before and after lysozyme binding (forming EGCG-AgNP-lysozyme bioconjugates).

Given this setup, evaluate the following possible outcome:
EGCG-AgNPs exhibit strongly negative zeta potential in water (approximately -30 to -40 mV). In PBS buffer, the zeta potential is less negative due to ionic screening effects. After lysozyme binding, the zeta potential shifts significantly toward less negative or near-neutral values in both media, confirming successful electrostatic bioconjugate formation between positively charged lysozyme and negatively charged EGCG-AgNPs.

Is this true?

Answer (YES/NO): NO